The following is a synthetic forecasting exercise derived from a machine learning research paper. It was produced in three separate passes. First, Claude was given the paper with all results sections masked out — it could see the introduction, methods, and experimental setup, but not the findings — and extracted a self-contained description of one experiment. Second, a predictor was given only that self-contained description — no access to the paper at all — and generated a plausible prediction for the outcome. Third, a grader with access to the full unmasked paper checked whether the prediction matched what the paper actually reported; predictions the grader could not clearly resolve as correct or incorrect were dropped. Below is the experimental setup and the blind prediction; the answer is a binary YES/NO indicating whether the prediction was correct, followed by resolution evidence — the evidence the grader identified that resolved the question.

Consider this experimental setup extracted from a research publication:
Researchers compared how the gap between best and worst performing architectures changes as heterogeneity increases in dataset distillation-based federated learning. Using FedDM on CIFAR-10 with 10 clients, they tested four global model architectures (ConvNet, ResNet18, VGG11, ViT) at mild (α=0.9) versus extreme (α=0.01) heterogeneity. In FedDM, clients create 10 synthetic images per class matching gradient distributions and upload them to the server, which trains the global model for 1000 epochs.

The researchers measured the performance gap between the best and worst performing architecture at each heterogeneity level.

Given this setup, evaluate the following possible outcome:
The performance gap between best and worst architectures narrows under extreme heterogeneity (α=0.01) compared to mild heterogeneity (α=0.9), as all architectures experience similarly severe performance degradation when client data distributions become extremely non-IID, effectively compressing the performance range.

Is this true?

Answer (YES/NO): YES